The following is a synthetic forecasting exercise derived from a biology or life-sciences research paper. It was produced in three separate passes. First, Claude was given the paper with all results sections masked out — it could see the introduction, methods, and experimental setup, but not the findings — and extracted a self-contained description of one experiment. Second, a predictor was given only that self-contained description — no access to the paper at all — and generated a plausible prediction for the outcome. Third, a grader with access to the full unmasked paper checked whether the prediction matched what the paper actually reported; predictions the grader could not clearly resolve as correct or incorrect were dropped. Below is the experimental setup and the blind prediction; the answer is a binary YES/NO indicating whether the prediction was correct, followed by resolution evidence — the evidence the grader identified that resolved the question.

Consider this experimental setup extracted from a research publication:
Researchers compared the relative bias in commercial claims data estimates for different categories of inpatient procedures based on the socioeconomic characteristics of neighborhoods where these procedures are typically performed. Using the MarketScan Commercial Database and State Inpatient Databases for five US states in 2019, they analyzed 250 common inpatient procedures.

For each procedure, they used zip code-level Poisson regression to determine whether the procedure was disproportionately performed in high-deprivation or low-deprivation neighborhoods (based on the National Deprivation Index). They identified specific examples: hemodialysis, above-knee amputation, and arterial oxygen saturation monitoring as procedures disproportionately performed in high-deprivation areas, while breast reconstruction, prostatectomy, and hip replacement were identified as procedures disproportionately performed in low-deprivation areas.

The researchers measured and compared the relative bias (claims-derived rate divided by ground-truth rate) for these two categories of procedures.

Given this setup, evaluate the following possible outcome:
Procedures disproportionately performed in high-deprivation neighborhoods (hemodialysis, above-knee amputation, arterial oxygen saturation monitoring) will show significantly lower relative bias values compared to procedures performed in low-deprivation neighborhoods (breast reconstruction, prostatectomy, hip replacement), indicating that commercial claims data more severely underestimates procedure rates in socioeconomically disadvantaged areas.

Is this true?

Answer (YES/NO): YES